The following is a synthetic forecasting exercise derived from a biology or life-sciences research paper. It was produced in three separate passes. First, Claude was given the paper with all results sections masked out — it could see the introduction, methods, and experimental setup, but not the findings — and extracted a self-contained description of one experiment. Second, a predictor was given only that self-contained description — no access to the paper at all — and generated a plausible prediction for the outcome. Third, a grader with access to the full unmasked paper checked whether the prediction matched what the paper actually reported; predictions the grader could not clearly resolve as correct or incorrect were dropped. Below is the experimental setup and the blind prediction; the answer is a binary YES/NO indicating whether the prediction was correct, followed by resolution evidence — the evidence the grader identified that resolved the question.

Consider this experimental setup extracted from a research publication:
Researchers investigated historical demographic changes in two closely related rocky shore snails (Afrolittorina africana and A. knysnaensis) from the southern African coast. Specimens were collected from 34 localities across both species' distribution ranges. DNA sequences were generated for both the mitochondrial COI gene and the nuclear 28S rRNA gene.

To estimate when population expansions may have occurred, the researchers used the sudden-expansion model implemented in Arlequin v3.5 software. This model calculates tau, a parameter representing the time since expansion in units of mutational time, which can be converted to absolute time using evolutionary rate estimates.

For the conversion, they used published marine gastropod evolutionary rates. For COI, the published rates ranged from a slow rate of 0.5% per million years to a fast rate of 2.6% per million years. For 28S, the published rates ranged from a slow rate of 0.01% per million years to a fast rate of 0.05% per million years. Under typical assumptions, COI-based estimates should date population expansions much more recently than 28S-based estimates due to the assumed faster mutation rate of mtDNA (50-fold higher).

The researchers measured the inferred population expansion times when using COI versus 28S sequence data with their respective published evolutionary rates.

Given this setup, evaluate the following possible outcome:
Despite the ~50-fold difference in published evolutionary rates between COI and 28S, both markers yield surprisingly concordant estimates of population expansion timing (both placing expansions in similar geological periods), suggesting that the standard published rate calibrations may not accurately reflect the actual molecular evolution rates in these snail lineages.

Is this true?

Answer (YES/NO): NO